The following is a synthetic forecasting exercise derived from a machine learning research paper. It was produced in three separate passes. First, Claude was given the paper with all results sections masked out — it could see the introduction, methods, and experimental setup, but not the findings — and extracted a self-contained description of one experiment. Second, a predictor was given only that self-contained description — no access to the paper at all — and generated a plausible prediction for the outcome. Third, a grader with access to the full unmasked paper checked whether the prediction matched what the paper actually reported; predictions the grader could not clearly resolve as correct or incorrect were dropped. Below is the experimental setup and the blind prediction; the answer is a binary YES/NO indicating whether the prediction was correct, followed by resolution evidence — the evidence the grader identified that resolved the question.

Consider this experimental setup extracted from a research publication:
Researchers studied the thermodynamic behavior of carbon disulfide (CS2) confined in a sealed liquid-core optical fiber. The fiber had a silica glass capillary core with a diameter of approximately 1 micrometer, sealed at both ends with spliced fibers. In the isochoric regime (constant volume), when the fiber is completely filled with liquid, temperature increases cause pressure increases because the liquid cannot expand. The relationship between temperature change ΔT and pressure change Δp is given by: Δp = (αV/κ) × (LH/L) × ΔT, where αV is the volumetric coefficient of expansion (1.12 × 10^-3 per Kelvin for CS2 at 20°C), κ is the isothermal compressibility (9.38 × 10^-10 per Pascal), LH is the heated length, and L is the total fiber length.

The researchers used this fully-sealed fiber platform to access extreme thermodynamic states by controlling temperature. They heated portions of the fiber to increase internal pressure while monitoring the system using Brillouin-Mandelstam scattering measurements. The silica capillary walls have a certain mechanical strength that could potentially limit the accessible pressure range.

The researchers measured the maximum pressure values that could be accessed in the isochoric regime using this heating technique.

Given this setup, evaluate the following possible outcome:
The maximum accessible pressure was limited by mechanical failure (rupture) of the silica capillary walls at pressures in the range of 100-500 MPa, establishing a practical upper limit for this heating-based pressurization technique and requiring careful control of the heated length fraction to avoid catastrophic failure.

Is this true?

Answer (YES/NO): NO